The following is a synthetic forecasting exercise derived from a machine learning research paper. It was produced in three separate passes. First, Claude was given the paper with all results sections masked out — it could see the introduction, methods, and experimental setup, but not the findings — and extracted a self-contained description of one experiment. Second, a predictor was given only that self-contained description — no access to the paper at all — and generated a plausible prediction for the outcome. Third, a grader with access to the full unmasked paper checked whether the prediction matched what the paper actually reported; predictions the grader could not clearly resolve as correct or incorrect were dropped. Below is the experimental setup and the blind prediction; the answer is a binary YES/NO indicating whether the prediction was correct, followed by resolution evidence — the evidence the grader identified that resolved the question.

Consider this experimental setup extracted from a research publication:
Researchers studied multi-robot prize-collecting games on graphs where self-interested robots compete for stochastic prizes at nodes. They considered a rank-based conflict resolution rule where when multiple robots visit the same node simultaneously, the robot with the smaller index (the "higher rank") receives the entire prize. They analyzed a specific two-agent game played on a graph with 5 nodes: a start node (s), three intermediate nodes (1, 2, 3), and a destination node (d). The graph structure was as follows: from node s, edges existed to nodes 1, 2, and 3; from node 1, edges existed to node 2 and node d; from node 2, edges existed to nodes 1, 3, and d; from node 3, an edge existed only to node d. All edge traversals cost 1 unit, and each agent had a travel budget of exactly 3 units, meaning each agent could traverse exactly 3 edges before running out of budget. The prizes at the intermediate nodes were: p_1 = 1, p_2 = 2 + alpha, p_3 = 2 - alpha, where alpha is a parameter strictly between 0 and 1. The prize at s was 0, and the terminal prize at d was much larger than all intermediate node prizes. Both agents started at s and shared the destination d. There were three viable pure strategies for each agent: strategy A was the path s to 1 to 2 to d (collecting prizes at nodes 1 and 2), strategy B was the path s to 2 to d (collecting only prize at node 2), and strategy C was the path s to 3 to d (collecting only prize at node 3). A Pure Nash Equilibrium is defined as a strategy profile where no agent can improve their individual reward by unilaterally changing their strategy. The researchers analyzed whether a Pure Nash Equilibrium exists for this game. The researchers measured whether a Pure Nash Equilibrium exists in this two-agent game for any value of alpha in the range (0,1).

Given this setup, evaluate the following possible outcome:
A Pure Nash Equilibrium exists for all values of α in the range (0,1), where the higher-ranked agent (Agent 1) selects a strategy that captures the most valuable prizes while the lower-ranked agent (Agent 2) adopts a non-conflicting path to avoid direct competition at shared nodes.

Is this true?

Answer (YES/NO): NO